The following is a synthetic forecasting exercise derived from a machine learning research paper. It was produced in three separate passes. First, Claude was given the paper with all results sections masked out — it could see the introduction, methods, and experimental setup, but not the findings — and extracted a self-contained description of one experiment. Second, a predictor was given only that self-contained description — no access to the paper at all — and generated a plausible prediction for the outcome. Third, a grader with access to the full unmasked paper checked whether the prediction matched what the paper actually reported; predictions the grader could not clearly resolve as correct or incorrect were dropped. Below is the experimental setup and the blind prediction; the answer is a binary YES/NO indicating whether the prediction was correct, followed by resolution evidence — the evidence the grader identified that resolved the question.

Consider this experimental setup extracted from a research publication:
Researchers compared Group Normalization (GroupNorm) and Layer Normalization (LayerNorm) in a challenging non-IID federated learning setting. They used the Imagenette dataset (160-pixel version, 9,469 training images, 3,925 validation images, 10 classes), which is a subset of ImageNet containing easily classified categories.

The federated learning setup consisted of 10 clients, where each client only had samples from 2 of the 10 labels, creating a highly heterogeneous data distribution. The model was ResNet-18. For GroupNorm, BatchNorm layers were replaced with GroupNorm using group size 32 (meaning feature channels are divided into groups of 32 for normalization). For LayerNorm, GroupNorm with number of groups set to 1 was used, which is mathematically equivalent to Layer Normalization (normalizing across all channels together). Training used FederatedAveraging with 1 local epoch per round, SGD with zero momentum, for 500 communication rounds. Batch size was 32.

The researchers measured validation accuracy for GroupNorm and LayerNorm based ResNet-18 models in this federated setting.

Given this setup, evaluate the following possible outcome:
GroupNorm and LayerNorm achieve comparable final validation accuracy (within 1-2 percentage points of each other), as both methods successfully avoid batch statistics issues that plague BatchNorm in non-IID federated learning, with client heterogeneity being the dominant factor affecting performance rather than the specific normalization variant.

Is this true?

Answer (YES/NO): YES